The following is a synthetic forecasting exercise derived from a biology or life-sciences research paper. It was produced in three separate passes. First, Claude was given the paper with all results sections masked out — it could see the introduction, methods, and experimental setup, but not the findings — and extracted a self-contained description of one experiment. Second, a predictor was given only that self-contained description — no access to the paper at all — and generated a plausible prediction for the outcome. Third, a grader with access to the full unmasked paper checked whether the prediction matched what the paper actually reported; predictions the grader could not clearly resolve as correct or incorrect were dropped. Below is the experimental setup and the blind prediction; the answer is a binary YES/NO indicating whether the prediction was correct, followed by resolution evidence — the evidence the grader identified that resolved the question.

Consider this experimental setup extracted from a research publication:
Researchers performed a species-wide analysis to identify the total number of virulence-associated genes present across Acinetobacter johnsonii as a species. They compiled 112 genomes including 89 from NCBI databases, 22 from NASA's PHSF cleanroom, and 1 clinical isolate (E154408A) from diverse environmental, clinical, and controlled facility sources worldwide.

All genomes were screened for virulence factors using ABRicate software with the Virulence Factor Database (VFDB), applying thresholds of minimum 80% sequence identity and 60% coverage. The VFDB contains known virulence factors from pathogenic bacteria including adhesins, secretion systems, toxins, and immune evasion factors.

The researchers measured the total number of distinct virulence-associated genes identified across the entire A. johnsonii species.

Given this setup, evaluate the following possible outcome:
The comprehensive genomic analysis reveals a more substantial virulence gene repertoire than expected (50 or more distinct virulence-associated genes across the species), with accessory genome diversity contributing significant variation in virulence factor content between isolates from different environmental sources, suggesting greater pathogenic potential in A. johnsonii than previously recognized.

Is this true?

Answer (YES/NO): NO